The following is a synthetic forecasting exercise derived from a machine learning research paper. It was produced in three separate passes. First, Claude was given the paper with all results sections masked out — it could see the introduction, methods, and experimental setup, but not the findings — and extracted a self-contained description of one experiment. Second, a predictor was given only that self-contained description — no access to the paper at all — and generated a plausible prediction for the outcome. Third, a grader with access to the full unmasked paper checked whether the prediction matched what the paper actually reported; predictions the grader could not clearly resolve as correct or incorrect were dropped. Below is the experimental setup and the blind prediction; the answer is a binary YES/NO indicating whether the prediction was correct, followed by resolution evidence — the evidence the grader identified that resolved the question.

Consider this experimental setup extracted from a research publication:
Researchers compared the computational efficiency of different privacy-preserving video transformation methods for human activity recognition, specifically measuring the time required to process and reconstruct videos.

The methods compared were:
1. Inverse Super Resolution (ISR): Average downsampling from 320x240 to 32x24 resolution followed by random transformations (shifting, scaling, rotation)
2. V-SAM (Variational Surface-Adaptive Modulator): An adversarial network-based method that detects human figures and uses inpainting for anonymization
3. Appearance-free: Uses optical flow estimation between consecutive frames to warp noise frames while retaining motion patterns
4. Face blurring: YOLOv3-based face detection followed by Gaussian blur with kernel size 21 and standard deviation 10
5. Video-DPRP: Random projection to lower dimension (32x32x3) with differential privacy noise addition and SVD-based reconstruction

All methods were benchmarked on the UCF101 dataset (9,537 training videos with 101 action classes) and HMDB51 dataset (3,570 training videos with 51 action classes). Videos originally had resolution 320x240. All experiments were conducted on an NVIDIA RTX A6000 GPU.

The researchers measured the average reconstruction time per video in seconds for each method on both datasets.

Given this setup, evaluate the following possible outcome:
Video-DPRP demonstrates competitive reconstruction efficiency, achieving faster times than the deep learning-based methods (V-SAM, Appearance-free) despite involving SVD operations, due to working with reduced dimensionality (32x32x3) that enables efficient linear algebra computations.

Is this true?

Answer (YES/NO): YES